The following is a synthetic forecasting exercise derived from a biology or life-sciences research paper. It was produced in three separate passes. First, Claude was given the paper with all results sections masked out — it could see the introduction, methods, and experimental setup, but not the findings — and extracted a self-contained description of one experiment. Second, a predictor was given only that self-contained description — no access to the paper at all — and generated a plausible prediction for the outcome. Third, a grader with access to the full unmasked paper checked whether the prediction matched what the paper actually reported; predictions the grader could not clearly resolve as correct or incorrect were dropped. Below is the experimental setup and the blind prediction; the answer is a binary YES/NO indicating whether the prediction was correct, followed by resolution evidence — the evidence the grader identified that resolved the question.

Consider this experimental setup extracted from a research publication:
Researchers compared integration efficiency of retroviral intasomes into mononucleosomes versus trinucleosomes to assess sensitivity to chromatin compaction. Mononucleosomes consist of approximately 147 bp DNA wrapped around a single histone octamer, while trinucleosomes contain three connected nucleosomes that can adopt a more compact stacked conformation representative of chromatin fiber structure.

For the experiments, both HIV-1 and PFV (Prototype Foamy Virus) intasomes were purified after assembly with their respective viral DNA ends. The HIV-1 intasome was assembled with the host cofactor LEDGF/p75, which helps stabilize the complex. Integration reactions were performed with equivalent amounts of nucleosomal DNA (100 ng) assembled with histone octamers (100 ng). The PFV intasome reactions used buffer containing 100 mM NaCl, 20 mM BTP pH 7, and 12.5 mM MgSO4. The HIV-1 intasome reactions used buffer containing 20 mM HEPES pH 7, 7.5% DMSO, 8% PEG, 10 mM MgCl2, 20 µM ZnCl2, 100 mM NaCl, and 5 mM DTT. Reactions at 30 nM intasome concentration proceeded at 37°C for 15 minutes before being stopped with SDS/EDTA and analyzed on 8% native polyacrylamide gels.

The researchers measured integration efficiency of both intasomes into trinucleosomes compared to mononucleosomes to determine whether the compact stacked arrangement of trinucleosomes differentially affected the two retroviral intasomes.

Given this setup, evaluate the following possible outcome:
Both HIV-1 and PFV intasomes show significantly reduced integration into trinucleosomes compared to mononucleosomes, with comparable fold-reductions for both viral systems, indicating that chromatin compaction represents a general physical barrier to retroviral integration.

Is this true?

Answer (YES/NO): NO